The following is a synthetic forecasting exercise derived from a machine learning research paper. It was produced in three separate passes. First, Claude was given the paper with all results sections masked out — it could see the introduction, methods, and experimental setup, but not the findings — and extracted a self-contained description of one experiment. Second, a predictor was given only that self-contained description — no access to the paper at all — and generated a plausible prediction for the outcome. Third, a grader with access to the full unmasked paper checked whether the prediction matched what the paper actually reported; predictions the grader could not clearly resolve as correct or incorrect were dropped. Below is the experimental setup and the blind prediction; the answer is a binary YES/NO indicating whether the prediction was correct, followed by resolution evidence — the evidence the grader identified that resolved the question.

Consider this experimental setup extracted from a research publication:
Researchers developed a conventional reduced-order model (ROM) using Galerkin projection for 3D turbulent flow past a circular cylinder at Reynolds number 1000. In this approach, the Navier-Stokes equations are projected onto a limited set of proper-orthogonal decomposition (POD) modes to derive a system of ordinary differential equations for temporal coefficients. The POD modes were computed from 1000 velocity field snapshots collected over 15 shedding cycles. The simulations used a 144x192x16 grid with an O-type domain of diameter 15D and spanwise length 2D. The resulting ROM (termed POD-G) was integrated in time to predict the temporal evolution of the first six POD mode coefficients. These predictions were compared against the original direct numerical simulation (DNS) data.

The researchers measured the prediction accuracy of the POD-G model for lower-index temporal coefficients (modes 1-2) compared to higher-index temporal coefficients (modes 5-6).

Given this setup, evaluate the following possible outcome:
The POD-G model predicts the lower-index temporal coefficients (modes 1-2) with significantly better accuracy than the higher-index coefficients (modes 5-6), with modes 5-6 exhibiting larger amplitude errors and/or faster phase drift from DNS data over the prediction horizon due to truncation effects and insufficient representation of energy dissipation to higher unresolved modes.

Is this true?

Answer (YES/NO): YES